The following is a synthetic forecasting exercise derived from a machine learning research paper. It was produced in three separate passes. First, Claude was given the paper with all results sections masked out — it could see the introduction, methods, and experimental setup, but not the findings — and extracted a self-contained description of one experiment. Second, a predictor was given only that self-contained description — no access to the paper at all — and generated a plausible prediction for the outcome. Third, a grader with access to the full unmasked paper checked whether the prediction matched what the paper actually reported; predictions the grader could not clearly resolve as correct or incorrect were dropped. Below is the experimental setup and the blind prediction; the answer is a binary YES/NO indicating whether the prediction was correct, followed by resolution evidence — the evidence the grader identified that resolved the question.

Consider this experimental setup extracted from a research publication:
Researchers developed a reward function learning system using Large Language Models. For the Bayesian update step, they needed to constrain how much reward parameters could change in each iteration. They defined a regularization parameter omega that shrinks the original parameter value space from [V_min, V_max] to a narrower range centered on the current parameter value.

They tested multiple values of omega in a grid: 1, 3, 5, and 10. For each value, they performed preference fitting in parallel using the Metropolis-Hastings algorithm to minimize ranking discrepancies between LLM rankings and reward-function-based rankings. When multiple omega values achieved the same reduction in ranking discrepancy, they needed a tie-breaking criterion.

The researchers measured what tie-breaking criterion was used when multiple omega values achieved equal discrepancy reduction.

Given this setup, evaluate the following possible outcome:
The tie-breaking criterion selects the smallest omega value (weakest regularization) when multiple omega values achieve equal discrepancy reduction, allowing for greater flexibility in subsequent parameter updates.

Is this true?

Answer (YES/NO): NO